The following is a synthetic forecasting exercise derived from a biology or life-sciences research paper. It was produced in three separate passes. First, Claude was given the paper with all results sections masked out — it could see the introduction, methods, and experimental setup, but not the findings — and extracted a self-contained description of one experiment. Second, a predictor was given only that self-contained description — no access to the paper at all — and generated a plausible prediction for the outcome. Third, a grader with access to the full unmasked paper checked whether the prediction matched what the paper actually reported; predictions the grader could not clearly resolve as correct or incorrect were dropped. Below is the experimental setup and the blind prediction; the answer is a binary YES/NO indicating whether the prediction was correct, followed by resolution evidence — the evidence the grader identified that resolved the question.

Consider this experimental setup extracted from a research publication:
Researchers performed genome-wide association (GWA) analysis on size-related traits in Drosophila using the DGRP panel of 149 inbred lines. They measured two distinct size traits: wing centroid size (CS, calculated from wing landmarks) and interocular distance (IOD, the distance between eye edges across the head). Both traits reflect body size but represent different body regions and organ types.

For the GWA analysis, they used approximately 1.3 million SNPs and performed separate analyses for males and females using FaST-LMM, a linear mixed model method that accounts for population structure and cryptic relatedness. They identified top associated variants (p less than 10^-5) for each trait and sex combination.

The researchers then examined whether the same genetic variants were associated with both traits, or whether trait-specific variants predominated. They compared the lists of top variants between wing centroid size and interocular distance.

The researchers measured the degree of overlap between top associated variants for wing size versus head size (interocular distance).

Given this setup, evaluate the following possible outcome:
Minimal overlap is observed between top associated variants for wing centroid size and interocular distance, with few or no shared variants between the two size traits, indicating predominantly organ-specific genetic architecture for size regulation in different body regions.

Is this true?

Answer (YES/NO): YES